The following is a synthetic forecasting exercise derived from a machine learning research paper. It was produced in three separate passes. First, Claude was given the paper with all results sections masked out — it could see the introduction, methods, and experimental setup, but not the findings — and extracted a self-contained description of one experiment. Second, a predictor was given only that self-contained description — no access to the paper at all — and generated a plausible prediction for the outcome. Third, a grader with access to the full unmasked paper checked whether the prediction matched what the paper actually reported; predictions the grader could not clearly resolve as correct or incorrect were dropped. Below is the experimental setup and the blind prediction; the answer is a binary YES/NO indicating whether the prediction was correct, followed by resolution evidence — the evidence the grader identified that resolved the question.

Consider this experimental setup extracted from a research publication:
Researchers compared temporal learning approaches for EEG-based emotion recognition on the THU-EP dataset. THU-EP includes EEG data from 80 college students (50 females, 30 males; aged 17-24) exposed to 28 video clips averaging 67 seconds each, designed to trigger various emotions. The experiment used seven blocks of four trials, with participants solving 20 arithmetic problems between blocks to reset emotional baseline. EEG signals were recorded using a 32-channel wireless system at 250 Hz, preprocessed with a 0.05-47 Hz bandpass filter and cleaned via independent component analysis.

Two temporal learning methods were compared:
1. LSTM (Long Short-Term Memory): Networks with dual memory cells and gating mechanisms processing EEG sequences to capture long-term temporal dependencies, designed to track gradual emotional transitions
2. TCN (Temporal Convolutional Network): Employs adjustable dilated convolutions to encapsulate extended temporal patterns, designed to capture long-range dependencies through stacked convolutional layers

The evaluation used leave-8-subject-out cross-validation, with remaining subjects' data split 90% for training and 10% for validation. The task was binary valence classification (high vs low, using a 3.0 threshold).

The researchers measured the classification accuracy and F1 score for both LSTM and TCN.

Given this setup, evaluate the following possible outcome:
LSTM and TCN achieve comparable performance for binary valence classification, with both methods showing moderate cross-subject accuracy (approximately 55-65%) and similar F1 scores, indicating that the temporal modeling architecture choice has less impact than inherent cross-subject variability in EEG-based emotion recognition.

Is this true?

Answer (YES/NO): NO